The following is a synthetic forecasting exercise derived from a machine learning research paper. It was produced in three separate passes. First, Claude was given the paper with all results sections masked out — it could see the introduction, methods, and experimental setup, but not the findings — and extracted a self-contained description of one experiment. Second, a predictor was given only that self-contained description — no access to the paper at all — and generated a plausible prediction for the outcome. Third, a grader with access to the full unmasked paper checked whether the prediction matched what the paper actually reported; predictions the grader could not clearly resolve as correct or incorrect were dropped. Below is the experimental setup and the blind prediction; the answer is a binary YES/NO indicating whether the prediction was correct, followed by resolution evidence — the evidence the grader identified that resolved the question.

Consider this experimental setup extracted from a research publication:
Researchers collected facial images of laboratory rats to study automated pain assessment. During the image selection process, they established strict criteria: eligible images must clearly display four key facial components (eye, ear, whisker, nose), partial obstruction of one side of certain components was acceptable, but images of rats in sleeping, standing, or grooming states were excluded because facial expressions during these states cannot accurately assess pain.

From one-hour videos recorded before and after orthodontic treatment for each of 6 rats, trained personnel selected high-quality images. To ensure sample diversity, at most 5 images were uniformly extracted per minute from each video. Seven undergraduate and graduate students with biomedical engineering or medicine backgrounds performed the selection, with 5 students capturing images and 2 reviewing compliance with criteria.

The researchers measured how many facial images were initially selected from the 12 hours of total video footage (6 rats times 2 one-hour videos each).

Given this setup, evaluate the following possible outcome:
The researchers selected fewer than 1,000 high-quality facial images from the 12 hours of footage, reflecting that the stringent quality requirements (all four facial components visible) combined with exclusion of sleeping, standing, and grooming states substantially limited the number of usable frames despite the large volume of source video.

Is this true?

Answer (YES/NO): NO